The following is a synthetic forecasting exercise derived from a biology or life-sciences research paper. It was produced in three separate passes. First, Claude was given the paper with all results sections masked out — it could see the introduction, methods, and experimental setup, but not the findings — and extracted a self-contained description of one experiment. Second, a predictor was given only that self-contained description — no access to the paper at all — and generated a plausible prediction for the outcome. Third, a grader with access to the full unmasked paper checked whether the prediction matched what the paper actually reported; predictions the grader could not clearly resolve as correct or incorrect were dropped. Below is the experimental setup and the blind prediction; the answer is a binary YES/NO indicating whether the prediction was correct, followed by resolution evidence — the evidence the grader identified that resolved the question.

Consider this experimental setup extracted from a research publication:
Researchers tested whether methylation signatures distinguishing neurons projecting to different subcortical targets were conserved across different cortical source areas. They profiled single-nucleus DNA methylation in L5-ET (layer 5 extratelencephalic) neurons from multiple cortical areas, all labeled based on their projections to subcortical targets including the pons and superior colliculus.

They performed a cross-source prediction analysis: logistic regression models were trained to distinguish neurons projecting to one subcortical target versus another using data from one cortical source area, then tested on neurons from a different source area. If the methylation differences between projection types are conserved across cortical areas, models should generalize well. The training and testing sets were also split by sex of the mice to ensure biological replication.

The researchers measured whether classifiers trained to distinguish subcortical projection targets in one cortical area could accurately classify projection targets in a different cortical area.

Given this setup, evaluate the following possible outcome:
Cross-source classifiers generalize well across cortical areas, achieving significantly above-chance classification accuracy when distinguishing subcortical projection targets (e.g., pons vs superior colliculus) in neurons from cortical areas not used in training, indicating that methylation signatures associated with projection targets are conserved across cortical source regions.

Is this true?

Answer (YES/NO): NO